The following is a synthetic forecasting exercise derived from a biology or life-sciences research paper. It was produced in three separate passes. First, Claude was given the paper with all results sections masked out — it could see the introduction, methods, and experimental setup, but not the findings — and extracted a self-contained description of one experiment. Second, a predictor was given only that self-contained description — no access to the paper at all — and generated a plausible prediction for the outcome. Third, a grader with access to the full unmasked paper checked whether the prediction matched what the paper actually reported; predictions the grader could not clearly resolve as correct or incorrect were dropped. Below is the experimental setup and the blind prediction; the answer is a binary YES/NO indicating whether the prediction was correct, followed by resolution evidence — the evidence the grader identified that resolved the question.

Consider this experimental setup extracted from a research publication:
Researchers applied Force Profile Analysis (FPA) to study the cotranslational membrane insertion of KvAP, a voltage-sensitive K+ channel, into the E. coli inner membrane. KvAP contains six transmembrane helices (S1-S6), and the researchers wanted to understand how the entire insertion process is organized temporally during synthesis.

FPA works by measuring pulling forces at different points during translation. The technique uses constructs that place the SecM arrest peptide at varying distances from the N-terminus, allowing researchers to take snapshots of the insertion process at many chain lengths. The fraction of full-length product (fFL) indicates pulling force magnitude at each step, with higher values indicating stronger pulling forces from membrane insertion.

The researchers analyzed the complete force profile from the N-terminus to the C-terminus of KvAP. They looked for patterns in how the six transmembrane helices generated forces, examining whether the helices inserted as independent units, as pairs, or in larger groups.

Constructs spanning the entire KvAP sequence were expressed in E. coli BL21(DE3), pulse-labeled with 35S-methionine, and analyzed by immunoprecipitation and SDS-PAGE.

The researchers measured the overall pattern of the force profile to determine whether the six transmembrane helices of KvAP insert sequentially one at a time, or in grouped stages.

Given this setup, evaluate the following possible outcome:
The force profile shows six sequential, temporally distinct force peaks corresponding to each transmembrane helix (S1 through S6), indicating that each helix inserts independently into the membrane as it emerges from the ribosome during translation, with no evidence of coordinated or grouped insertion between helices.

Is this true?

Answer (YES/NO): NO